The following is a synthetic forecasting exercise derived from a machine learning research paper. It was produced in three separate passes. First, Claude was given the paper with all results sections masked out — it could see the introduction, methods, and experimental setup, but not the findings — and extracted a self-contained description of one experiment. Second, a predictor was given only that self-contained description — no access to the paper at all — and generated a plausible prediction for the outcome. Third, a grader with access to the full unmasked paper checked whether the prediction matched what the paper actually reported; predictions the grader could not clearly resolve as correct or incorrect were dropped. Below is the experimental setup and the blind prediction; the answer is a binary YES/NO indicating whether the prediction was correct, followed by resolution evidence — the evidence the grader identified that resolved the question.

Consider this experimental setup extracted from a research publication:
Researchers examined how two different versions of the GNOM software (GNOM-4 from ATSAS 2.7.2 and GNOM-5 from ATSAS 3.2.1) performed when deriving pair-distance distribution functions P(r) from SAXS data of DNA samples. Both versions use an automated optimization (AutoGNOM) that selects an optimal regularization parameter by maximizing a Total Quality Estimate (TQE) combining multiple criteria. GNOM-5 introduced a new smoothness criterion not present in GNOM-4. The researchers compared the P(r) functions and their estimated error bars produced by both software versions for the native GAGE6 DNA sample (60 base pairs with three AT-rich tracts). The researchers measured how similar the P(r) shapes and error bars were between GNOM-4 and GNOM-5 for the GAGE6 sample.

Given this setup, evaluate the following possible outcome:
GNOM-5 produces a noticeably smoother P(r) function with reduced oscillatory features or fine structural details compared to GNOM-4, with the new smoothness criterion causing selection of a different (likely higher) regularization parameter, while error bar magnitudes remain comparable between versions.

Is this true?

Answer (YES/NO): NO